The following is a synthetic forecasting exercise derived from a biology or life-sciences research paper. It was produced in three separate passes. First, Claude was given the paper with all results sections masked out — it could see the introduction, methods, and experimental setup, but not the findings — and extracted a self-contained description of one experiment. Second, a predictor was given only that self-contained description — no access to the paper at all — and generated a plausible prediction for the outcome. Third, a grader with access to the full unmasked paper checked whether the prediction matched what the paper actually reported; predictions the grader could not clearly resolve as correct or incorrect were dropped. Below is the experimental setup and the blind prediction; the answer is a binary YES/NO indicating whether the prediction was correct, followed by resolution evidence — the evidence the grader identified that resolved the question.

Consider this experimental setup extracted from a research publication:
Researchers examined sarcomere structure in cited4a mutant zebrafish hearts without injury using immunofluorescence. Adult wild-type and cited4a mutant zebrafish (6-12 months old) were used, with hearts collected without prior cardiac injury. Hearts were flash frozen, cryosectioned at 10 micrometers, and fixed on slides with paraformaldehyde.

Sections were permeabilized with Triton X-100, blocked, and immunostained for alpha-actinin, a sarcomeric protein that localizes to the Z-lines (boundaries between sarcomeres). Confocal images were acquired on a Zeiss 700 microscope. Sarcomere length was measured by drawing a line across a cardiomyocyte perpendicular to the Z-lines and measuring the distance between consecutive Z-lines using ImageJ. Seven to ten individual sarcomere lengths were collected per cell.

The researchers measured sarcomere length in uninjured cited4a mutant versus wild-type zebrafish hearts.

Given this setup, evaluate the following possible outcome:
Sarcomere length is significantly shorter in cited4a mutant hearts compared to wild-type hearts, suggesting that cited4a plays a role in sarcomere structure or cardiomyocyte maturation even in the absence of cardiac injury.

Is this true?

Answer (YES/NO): NO